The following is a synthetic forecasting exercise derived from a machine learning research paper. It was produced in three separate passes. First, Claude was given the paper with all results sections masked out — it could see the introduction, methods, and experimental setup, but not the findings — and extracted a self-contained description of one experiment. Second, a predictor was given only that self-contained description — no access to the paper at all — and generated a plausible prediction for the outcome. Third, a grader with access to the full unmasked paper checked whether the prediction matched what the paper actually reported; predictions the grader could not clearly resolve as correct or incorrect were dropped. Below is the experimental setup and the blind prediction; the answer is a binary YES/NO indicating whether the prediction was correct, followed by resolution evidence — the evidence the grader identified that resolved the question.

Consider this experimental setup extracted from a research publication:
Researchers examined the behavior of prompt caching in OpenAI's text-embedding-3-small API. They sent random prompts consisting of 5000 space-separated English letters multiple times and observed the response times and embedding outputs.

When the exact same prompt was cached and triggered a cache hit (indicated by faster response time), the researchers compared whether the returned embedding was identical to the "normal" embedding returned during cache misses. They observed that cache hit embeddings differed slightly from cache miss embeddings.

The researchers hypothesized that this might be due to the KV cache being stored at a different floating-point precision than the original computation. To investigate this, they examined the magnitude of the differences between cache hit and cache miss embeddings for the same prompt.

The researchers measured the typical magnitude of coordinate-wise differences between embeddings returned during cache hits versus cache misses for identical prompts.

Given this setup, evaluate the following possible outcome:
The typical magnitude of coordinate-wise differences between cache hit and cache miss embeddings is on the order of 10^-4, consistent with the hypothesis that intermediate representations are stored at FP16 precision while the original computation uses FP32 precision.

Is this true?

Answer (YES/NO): YES